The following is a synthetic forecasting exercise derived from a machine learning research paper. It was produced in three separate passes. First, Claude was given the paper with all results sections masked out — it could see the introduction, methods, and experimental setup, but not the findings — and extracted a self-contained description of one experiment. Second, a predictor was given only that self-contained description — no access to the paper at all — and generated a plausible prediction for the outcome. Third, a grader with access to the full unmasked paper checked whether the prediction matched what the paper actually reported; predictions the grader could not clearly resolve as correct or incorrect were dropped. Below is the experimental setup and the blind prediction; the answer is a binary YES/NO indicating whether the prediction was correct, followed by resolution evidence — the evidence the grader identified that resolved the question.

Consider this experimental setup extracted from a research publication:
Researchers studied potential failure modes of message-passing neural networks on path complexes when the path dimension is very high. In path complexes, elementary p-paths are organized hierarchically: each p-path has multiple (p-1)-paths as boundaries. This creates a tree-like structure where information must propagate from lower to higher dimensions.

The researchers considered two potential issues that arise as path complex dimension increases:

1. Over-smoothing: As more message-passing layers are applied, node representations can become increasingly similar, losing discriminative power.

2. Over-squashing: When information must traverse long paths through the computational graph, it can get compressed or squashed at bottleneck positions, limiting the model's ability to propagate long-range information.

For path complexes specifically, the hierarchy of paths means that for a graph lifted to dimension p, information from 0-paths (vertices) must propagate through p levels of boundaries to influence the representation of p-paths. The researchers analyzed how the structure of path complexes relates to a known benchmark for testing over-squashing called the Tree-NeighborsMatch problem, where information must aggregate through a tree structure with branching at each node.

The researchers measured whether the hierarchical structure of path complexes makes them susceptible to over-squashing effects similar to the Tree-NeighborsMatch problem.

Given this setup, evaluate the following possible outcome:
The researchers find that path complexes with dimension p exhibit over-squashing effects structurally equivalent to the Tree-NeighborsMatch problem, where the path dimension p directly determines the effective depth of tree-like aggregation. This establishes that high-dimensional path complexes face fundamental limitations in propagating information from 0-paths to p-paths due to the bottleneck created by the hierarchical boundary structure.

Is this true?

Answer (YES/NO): NO